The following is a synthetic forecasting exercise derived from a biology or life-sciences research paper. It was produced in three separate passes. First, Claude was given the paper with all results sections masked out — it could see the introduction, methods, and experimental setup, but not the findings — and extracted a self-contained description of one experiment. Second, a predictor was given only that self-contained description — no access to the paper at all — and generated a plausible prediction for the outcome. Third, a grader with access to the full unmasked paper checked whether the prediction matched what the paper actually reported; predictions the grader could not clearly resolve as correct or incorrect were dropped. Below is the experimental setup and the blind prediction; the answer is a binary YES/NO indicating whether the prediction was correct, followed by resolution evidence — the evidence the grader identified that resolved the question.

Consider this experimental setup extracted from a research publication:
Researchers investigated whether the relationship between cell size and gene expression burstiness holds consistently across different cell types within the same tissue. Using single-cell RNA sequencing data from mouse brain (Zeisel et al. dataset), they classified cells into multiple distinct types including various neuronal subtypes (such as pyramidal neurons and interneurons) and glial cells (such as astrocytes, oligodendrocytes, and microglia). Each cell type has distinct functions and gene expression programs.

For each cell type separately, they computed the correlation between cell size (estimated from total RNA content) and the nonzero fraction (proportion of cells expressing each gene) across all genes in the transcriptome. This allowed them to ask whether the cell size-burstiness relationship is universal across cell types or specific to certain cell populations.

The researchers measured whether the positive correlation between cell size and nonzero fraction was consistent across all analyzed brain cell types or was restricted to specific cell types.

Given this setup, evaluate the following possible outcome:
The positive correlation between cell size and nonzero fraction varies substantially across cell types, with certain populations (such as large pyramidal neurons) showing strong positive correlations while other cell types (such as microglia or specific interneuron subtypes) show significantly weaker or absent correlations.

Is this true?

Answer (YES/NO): NO